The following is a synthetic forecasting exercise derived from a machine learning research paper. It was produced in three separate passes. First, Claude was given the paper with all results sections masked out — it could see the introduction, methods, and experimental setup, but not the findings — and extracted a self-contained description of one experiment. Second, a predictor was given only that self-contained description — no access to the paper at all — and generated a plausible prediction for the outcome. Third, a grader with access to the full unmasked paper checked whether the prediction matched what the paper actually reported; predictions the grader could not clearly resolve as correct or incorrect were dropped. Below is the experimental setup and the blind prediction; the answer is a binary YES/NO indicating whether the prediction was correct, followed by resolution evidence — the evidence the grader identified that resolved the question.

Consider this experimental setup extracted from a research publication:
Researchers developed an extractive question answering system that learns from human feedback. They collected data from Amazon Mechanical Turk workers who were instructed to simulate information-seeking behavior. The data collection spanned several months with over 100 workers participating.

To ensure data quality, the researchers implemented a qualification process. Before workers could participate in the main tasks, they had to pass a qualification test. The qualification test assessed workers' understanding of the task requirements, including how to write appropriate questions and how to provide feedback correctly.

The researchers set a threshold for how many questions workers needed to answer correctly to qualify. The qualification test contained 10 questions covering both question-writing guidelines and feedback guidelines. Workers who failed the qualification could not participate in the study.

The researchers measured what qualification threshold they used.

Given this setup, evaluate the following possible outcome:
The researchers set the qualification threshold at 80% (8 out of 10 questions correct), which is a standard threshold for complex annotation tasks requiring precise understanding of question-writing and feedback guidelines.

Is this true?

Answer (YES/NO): NO